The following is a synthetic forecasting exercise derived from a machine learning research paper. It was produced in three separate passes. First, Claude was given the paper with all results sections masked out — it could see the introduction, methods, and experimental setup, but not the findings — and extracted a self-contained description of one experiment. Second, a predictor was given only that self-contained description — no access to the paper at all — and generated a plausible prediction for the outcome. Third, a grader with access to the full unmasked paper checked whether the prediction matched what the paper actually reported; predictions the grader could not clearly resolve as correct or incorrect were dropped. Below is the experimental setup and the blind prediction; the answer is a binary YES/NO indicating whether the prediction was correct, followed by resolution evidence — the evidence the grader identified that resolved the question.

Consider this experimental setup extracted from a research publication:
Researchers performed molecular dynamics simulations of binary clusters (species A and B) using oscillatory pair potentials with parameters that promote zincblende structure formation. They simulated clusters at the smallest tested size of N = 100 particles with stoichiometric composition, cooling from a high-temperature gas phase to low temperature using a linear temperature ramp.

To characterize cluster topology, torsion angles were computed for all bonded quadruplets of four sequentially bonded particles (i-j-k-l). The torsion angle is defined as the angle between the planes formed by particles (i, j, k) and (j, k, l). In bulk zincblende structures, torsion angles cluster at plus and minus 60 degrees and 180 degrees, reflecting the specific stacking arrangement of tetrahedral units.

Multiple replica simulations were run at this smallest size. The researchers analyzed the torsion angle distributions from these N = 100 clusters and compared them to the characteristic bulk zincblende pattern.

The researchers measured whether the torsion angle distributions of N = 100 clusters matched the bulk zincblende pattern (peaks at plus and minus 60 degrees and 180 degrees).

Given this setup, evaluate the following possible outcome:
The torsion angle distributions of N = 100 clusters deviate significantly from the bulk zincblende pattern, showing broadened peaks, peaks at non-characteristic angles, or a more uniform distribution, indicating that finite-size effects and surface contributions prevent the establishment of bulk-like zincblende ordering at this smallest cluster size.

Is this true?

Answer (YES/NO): YES